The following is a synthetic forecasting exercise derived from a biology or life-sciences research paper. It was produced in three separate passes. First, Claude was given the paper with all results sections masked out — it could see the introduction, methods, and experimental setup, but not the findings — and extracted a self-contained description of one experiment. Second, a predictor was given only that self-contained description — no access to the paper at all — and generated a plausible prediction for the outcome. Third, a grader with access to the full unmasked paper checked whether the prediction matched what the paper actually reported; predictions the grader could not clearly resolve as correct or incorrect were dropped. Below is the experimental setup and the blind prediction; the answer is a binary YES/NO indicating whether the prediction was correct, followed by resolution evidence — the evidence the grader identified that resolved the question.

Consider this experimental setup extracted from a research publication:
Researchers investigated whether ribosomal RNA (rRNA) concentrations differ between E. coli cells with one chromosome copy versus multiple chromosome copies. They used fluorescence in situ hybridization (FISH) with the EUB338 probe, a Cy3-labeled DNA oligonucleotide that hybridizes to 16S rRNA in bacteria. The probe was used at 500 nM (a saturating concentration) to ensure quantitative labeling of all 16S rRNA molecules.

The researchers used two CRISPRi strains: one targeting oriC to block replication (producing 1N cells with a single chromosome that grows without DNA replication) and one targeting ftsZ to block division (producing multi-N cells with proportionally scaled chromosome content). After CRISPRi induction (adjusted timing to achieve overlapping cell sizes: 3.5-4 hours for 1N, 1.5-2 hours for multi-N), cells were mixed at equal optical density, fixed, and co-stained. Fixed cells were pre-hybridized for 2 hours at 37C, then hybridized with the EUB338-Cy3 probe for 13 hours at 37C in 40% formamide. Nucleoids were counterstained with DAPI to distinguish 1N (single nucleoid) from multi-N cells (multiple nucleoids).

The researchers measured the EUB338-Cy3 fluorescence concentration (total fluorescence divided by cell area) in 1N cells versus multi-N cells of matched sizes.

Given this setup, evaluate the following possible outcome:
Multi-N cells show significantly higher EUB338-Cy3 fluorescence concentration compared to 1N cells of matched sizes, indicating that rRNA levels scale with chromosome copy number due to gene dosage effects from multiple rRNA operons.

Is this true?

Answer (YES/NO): NO